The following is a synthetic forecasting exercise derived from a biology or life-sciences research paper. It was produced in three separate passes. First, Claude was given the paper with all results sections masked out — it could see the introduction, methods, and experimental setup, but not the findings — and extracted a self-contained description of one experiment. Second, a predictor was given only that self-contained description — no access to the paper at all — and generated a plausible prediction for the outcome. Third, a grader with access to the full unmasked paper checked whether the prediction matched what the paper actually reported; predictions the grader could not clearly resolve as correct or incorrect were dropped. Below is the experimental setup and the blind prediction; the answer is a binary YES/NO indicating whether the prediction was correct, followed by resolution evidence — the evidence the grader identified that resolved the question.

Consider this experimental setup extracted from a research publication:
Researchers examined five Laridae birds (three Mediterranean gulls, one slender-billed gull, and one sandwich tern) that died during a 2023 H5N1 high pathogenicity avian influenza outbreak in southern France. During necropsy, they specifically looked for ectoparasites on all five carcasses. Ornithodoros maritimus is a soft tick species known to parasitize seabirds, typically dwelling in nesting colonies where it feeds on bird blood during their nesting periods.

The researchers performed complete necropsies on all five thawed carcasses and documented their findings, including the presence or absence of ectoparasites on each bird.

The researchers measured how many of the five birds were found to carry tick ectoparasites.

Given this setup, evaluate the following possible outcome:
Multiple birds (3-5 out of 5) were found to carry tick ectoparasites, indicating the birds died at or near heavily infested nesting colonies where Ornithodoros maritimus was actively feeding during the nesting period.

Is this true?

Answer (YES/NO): NO